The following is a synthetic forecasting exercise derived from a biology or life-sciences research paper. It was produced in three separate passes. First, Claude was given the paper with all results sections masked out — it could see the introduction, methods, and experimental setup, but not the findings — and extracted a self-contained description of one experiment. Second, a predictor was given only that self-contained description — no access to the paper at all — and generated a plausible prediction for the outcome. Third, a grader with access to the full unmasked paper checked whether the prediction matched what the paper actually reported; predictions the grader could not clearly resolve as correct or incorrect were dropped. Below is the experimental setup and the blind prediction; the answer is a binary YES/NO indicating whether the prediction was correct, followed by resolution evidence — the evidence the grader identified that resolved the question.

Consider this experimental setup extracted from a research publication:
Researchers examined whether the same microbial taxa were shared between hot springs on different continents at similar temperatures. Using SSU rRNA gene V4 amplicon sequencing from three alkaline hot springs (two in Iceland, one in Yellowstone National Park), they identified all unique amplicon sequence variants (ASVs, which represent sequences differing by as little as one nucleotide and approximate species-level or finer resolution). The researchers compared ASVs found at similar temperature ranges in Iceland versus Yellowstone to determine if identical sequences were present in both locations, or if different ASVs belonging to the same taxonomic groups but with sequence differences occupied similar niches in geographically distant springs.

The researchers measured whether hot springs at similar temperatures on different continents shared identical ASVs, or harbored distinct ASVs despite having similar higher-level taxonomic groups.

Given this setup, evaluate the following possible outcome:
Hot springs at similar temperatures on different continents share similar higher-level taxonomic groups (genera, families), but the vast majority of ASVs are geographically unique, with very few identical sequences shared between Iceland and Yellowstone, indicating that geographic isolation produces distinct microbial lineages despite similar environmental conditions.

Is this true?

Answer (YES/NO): YES